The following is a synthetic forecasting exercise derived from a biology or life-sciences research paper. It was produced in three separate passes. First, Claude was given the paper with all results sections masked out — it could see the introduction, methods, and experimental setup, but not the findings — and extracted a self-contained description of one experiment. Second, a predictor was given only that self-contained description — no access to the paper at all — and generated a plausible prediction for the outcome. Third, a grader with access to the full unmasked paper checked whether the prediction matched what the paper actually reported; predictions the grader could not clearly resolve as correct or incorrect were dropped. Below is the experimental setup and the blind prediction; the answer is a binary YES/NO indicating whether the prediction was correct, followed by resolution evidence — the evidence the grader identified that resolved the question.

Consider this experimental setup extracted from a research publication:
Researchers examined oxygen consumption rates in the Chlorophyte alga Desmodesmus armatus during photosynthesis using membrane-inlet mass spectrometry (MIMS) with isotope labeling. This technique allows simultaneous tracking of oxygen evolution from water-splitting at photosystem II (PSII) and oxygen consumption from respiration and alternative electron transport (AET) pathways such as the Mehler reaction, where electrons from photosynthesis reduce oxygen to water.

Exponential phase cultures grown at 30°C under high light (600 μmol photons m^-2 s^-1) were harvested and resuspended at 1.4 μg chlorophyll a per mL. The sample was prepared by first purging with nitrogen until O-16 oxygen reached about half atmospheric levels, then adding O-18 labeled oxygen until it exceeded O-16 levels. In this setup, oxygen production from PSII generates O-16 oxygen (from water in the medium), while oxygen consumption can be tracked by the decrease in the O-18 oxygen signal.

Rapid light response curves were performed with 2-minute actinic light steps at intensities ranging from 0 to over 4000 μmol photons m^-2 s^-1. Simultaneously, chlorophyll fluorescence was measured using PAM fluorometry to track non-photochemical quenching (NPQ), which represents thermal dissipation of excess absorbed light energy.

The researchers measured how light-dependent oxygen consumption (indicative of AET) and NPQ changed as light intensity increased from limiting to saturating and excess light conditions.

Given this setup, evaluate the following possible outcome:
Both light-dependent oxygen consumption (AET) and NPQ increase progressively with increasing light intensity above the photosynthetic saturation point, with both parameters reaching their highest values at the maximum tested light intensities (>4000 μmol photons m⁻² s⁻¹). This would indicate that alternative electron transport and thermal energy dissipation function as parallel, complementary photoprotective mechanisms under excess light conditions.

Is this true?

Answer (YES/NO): NO